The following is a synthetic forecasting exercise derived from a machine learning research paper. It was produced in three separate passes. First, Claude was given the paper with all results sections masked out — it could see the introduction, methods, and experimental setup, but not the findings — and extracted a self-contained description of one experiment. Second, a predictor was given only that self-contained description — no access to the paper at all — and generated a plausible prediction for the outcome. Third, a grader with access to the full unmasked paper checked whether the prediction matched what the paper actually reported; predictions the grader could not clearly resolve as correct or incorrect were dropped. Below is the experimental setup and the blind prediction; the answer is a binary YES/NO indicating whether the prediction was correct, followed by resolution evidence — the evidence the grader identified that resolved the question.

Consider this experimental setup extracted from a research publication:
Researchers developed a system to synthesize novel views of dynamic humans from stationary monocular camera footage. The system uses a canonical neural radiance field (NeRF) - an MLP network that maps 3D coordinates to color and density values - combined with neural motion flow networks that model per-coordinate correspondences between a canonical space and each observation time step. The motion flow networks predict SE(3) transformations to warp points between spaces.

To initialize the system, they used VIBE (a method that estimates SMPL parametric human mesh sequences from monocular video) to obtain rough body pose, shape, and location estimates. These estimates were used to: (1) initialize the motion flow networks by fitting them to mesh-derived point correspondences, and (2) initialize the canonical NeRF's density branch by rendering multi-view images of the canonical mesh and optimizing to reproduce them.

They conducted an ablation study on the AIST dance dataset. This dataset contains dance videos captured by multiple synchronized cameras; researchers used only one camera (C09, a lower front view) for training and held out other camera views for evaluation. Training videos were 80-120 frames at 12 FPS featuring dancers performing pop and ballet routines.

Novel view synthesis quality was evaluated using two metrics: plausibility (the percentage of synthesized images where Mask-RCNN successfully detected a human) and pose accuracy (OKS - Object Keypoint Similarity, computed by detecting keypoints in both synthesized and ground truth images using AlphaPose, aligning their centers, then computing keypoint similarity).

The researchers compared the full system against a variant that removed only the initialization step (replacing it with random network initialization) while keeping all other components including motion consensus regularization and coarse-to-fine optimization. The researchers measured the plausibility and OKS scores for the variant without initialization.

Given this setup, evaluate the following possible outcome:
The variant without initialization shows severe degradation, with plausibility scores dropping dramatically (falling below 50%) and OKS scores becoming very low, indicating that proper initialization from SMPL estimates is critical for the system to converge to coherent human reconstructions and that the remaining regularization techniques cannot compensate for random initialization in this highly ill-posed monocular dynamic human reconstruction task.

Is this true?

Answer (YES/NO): YES